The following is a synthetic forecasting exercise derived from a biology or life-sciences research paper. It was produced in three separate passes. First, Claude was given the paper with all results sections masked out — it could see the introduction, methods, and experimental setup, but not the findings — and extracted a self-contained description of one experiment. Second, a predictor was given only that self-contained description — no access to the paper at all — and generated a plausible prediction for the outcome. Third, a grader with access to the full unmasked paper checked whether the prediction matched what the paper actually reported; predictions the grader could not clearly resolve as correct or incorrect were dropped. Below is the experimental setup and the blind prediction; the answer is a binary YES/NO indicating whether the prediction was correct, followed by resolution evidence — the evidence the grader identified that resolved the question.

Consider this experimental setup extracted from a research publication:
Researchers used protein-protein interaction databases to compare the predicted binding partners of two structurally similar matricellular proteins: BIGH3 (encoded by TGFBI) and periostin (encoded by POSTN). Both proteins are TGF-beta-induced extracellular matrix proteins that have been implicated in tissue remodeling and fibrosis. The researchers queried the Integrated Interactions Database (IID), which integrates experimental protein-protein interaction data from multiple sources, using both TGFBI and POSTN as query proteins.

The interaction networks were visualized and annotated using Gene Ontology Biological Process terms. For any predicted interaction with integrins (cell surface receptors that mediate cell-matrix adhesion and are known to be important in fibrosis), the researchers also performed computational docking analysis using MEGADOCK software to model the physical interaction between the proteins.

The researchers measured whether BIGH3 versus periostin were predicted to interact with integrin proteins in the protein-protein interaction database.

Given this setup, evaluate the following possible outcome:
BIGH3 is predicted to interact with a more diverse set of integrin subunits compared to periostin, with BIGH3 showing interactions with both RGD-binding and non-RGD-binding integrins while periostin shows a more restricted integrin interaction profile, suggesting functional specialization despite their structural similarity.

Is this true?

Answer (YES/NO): NO